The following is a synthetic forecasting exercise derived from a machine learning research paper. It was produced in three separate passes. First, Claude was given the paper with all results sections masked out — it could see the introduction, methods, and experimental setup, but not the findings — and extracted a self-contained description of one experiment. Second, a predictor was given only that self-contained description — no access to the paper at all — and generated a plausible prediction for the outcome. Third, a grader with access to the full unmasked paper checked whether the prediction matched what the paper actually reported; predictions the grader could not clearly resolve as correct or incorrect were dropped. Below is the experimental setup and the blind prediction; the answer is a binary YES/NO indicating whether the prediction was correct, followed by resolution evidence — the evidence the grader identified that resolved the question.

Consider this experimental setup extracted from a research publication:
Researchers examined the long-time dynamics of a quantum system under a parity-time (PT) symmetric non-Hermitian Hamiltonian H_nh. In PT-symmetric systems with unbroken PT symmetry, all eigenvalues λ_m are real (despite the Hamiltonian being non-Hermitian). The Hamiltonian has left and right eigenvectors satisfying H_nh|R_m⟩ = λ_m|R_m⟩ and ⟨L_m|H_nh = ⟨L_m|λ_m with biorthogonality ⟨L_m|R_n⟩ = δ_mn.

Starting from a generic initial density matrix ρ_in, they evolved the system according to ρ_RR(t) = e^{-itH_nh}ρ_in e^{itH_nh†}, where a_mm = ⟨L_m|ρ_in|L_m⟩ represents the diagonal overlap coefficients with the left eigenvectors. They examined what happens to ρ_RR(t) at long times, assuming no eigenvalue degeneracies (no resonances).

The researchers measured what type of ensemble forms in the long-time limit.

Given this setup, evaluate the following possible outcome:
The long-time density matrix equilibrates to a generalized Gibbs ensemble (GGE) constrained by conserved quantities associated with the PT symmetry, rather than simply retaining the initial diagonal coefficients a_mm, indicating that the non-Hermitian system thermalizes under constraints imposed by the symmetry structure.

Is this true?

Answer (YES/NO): NO